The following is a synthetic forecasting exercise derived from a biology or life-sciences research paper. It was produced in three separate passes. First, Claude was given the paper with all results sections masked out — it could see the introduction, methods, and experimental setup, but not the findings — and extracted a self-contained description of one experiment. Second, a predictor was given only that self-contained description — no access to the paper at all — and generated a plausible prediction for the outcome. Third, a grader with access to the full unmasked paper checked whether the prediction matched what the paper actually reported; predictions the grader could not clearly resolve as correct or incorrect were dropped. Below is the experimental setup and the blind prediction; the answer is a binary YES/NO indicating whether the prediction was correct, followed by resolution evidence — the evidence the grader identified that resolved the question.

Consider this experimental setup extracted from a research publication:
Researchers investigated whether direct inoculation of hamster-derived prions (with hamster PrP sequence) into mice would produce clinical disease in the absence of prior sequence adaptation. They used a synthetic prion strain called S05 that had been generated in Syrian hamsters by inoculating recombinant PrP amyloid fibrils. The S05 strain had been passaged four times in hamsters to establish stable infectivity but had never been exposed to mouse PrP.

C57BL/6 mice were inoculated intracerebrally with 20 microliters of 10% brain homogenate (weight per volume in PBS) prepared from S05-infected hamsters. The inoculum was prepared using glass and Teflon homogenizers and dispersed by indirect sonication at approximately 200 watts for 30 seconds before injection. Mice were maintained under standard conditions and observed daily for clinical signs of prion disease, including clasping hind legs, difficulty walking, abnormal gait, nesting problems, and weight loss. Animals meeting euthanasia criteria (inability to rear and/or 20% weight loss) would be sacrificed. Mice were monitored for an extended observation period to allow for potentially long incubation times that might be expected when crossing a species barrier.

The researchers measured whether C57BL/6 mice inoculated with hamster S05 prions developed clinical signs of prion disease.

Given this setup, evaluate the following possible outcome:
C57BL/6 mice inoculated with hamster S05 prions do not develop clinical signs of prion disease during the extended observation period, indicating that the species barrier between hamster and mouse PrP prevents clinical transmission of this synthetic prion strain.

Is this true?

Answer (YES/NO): YES